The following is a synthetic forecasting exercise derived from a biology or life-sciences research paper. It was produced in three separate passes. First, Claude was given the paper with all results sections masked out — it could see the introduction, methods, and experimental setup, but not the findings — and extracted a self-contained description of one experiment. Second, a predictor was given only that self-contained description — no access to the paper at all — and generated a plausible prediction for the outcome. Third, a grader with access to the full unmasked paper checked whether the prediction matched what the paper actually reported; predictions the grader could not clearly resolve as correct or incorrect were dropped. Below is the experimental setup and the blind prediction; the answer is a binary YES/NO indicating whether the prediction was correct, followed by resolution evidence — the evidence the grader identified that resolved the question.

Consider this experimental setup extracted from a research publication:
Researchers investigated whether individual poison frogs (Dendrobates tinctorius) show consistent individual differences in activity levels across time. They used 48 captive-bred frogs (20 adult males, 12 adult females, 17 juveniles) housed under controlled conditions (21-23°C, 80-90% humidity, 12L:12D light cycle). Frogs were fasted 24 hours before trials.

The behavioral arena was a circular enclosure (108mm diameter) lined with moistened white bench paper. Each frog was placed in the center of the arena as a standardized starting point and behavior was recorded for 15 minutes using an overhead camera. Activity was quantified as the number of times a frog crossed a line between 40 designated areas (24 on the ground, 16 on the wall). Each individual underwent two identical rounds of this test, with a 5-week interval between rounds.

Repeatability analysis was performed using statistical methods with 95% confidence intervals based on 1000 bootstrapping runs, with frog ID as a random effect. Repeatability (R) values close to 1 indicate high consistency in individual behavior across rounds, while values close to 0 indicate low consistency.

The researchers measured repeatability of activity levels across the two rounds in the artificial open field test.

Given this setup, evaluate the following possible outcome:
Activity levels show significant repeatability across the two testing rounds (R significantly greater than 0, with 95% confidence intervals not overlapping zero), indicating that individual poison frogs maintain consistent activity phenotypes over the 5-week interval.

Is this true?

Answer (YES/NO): YES